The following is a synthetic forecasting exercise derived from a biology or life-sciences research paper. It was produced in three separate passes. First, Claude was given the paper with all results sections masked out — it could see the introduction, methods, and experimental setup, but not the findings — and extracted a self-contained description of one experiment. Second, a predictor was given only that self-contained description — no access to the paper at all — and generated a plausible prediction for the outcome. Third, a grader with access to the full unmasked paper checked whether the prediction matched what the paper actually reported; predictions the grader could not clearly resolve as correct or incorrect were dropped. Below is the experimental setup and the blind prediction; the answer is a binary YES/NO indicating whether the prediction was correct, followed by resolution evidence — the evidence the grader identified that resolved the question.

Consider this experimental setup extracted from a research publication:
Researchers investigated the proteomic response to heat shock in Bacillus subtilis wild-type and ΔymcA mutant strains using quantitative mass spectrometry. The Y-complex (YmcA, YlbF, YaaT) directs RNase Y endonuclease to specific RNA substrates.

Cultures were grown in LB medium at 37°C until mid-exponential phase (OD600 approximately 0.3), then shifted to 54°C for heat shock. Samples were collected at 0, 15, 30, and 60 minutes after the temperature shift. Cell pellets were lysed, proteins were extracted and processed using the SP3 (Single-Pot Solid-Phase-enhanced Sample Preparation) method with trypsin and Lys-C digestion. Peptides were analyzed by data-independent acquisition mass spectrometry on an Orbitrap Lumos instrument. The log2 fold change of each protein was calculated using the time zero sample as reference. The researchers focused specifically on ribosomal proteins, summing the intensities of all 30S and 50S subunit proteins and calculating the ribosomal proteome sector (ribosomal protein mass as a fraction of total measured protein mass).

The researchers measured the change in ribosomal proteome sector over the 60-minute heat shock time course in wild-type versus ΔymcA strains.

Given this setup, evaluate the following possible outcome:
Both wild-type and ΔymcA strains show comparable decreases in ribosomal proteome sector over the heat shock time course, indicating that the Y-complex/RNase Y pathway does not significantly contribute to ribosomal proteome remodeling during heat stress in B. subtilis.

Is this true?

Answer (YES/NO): NO